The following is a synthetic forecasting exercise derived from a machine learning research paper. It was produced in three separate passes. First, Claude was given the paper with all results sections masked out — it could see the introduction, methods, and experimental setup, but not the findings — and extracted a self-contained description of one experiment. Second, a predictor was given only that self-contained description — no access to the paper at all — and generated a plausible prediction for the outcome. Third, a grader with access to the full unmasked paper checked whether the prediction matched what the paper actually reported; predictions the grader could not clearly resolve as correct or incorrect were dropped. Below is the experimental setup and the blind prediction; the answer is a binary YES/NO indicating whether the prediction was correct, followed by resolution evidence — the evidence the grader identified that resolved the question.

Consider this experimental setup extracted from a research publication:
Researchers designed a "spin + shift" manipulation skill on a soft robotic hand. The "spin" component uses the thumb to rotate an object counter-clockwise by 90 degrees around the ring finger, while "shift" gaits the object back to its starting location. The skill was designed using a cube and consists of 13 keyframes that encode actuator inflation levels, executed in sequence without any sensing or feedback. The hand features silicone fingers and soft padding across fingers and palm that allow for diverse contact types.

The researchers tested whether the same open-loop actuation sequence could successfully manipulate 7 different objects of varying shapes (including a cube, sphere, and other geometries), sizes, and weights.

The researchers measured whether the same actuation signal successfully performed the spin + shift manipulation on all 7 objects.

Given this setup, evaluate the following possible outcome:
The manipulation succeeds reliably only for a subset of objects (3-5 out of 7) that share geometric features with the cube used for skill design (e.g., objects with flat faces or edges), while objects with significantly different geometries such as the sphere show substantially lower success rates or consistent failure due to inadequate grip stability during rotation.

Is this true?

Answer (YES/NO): NO